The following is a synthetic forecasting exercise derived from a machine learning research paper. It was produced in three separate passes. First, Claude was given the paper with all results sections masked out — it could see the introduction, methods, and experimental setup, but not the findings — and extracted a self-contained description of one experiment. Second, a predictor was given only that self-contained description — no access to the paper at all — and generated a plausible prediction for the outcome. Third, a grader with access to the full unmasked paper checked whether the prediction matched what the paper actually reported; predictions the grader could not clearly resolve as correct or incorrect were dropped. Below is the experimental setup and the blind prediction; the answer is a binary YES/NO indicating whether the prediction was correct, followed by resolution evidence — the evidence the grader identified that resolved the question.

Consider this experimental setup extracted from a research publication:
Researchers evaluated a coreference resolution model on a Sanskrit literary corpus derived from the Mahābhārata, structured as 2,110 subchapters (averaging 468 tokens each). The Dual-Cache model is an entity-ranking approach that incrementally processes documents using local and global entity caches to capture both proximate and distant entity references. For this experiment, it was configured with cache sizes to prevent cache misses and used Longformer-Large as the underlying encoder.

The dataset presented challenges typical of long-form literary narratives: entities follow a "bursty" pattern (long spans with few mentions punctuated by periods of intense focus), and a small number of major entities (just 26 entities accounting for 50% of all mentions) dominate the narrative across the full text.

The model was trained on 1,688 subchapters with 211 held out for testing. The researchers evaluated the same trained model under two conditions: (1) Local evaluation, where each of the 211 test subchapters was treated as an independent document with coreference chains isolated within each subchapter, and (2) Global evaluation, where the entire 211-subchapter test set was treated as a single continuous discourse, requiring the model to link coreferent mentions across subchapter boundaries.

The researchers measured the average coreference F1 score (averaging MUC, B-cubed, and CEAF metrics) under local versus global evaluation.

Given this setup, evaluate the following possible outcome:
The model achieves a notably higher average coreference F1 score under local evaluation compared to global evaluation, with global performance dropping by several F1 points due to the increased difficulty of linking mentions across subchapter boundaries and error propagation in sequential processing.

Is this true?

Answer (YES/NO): YES